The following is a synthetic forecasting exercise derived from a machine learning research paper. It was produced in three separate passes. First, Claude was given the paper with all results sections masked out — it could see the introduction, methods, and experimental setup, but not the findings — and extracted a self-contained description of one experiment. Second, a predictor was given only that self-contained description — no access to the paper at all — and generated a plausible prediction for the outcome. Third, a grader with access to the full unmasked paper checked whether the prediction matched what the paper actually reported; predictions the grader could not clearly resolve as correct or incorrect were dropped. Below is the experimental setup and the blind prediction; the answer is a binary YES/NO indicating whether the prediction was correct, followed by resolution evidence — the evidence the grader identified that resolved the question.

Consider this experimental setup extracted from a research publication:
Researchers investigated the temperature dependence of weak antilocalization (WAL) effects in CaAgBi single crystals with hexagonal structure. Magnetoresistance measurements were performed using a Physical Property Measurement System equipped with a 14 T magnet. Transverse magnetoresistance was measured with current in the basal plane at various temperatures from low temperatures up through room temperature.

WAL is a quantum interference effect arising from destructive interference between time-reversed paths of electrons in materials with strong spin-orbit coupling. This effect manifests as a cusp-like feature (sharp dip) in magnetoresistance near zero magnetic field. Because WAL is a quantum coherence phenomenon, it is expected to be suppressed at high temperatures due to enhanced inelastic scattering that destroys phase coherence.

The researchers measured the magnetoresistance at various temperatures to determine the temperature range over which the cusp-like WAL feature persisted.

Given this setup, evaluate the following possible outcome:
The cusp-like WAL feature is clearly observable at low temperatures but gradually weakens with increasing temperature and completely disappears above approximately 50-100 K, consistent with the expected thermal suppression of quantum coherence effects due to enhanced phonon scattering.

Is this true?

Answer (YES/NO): YES